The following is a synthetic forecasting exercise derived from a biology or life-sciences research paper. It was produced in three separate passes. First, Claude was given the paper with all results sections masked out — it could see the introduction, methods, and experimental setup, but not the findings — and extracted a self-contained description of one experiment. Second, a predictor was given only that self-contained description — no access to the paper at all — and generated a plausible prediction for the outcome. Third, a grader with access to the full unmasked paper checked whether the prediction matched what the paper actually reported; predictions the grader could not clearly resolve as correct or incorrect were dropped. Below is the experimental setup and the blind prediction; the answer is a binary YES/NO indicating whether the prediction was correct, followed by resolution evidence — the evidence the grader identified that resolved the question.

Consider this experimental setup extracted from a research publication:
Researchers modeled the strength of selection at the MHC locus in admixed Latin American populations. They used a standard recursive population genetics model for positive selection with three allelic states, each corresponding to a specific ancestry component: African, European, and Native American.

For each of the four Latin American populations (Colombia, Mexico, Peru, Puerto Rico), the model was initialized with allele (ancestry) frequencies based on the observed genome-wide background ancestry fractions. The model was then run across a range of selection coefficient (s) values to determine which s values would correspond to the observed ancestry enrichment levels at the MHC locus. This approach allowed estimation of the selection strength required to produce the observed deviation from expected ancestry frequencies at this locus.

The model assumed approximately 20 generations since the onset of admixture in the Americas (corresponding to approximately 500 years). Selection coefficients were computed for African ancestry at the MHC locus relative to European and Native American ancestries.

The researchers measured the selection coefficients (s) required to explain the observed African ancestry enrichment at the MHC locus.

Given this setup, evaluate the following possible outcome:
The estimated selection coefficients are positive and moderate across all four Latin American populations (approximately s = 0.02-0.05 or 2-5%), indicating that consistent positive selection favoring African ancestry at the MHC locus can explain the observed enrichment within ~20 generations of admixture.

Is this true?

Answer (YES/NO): NO